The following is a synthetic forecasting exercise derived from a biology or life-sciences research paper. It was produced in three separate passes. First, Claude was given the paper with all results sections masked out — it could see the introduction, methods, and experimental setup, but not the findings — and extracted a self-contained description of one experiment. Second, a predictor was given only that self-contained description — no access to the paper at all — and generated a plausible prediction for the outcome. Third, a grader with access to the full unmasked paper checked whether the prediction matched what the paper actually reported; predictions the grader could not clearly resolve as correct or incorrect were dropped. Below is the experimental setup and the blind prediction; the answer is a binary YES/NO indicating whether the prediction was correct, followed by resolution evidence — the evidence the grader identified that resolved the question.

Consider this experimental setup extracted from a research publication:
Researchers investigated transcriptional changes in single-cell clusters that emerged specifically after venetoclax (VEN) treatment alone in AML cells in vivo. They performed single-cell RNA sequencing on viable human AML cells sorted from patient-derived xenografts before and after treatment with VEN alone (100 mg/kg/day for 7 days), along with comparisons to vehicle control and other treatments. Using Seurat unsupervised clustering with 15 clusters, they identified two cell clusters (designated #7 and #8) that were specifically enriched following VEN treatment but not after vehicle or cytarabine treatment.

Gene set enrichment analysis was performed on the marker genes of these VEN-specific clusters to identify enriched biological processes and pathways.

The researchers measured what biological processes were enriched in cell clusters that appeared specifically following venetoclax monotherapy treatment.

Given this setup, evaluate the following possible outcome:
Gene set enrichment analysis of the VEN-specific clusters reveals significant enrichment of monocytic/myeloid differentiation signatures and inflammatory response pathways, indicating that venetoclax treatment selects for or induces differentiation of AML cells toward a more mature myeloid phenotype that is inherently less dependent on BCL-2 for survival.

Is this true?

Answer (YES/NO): NO